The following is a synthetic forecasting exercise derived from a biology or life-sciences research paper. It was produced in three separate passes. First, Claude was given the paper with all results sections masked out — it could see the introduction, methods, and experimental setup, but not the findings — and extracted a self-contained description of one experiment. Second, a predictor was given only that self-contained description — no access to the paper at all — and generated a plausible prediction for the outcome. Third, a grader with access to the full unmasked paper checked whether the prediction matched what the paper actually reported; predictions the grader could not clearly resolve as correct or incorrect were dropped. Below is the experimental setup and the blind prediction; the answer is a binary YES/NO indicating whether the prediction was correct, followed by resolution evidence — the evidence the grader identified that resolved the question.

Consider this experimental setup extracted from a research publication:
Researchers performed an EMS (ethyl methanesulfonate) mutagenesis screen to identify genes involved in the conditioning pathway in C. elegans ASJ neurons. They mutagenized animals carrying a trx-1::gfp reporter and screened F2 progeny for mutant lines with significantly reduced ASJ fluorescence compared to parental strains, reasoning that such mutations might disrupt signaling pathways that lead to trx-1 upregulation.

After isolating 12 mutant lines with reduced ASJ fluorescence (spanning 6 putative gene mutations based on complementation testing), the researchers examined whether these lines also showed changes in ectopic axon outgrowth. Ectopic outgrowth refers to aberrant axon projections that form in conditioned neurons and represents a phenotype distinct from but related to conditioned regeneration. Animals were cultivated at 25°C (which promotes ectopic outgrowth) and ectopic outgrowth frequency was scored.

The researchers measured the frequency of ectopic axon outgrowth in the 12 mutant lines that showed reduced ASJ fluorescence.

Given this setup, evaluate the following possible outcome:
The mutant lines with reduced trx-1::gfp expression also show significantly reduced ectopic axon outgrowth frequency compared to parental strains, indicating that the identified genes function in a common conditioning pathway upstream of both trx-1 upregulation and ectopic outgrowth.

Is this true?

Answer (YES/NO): NO